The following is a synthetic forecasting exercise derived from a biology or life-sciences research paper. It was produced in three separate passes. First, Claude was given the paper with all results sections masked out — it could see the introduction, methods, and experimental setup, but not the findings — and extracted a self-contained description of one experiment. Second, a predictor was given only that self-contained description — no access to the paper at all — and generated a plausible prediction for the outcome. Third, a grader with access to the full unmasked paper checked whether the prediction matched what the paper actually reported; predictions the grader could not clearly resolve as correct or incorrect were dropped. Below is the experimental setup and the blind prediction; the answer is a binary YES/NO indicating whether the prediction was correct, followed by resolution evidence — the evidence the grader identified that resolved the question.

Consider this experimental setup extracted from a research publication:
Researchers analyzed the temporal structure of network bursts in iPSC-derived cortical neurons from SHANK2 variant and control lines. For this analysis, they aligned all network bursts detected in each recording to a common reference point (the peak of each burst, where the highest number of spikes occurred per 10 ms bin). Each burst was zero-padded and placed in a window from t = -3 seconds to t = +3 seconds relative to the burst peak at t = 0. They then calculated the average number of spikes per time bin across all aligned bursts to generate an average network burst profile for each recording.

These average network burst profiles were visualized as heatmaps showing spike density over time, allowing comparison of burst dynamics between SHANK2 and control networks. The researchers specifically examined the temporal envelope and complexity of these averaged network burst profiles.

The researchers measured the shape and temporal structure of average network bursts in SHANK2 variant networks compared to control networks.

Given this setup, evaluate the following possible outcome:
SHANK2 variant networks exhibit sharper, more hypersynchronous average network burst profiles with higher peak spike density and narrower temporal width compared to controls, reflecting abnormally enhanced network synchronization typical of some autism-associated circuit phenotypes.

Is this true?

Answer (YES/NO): NO